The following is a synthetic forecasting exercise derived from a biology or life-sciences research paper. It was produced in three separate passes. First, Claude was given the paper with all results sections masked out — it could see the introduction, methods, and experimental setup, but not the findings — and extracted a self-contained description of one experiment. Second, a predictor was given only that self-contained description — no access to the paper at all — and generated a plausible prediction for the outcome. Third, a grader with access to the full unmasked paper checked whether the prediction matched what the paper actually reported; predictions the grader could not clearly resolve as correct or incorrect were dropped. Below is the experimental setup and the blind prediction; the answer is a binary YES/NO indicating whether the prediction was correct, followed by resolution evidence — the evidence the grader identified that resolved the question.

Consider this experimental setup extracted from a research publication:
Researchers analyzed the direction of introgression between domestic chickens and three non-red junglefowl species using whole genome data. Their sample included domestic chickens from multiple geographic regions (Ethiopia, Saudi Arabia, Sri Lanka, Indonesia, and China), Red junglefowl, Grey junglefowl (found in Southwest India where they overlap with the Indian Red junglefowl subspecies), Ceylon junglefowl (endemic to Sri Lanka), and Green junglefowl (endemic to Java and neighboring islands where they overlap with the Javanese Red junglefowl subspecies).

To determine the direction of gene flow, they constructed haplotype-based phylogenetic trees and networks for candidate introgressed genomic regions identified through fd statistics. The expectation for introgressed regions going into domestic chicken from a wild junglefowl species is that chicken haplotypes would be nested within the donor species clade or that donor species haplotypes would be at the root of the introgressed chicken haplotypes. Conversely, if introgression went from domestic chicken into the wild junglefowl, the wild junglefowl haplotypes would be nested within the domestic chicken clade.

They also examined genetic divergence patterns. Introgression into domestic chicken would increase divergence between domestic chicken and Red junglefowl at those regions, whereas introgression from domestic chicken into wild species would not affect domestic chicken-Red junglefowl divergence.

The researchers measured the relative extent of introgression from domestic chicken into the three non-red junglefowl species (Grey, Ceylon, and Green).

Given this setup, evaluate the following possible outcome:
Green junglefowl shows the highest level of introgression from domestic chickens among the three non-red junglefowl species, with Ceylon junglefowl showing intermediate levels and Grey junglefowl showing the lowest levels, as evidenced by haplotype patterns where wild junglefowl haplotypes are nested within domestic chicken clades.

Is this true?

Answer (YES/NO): NO